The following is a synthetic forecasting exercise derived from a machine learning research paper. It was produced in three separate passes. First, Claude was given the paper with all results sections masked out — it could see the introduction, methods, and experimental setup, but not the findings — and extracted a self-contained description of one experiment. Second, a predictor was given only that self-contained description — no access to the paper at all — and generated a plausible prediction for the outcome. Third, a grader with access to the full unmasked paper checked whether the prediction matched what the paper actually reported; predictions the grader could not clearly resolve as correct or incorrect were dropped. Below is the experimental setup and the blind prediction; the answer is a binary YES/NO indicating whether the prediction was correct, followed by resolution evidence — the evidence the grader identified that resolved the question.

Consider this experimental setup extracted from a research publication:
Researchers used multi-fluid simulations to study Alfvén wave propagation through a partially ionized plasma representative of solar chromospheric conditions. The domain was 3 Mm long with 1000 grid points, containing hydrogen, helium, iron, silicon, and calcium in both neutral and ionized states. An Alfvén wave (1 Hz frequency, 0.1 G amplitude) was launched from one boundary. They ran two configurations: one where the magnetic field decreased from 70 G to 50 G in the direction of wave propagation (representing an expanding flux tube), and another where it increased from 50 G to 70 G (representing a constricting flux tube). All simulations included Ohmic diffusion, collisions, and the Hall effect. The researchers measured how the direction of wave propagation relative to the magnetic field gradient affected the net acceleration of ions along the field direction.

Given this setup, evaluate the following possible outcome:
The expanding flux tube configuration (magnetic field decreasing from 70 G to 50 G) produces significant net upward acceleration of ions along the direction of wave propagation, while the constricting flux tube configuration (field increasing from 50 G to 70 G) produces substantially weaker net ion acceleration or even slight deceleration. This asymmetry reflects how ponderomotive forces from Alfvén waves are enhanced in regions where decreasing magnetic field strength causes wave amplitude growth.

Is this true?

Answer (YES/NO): NO